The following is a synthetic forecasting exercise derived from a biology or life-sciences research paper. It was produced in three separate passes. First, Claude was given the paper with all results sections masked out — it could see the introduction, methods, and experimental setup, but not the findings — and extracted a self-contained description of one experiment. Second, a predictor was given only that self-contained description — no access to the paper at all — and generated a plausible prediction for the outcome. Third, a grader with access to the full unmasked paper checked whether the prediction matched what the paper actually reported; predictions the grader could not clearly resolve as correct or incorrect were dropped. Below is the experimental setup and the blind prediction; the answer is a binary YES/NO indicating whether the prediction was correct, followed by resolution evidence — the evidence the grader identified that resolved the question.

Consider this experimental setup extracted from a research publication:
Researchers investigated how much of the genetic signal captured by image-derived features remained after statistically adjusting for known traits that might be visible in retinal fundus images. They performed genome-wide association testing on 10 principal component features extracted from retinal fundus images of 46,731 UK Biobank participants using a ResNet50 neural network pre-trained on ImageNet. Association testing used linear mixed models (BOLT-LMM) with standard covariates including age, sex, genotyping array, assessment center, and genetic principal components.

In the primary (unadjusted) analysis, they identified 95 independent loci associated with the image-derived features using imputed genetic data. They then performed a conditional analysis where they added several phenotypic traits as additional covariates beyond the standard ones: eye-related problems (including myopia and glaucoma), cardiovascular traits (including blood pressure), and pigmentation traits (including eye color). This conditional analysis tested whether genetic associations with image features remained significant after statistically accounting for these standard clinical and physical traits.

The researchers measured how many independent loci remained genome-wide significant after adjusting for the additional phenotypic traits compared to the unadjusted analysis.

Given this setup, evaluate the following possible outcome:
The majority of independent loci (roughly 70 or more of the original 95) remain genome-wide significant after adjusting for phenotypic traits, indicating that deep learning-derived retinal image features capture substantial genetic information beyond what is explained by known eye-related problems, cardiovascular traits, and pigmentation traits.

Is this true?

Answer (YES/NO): NO